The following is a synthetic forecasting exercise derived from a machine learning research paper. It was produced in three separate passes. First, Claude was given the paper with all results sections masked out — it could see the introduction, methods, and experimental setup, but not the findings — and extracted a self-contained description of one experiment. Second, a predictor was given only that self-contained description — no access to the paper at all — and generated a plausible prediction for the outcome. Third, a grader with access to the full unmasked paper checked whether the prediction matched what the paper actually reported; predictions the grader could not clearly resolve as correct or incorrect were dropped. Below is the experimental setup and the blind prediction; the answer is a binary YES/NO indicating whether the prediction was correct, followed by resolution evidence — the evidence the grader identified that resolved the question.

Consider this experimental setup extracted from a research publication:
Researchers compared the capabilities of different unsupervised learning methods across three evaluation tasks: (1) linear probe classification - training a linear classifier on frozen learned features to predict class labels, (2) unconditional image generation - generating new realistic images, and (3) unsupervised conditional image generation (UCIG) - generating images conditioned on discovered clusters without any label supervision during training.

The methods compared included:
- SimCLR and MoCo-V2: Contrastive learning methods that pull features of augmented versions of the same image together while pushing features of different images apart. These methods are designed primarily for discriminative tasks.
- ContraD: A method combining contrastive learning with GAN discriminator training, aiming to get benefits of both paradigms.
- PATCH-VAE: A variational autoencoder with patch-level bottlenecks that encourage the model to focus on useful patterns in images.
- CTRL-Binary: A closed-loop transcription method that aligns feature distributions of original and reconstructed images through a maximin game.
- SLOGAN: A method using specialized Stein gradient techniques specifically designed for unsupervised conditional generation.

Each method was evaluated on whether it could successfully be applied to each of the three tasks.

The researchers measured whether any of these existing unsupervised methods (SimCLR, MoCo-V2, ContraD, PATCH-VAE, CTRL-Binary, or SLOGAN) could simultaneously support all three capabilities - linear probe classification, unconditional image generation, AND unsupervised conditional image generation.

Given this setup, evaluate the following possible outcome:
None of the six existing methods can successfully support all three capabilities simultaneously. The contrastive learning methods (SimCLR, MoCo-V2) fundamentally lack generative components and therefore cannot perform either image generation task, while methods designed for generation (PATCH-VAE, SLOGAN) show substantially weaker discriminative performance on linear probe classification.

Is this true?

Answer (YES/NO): YES